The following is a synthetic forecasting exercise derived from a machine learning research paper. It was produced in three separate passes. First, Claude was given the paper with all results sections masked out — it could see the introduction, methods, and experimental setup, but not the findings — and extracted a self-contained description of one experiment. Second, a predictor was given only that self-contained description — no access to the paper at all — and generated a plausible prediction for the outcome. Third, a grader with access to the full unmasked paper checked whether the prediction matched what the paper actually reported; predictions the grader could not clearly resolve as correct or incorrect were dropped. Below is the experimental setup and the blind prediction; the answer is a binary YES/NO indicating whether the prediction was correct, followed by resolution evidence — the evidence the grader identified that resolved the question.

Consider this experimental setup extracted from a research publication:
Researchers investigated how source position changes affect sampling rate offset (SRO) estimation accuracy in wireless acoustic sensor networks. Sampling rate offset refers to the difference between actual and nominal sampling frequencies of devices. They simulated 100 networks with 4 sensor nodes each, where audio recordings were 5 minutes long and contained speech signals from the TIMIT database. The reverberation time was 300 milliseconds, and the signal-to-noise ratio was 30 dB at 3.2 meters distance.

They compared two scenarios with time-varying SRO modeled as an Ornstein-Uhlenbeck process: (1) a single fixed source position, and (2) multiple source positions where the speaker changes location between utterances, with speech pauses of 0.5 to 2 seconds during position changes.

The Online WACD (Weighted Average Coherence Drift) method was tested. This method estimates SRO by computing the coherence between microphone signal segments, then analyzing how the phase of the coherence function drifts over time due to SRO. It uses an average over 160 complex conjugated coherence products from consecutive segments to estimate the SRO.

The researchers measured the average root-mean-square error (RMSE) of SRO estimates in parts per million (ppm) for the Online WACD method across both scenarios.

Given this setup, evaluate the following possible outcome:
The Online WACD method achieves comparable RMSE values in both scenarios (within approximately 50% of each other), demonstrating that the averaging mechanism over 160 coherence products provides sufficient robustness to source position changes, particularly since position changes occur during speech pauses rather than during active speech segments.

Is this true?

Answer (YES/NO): NO